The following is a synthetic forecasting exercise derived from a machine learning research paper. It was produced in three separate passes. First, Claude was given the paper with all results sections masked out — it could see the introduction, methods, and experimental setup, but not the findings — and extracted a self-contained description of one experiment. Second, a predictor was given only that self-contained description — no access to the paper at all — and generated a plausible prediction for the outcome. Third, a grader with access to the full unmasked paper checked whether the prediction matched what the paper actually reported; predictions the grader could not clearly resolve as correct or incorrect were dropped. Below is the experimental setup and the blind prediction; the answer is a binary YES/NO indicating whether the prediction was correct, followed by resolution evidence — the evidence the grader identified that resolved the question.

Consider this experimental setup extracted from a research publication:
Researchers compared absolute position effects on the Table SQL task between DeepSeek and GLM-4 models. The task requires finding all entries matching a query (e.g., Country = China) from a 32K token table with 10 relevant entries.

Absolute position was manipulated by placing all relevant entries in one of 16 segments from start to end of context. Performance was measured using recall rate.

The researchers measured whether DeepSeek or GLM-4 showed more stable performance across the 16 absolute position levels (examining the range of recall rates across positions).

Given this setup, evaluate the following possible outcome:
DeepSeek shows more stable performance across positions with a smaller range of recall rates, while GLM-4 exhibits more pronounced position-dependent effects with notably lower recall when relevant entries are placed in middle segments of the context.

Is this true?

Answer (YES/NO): NO